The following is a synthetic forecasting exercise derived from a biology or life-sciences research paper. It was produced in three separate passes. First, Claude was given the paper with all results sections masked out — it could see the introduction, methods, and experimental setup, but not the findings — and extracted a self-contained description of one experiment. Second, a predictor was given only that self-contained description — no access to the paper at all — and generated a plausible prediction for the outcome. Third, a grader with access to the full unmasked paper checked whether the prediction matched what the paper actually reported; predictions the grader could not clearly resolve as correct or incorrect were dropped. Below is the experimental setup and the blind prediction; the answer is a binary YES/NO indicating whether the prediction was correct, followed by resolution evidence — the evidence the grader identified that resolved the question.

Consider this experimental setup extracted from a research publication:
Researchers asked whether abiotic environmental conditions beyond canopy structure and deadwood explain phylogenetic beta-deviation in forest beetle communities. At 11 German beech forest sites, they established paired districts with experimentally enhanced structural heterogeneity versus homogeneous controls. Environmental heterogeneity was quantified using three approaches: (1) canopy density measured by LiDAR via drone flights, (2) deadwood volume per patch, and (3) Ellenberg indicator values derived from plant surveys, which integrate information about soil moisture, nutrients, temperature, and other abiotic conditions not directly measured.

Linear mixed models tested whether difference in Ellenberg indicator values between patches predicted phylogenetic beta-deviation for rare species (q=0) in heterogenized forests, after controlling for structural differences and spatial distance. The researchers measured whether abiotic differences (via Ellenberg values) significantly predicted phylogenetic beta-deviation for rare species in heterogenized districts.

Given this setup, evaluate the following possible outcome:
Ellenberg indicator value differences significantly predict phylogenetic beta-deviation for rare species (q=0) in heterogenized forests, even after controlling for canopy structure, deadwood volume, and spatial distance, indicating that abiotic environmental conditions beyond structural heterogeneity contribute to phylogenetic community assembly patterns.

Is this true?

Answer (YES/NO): YES